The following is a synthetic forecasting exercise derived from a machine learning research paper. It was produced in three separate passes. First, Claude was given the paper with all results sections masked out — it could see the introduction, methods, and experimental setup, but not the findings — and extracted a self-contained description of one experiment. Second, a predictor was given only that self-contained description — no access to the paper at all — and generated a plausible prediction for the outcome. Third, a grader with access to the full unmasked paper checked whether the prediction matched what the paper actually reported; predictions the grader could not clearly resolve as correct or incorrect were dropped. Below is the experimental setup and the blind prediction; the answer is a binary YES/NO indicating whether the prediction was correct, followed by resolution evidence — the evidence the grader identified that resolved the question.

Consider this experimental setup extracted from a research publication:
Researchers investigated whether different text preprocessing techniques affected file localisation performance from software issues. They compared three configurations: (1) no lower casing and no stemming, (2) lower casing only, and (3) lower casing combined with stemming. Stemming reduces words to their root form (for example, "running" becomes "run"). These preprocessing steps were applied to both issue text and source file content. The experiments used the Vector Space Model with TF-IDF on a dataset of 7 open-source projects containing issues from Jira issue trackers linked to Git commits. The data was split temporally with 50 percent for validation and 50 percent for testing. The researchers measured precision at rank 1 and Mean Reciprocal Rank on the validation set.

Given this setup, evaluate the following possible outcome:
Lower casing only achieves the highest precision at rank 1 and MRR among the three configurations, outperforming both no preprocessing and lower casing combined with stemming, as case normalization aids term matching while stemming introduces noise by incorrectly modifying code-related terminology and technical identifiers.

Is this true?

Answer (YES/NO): NO